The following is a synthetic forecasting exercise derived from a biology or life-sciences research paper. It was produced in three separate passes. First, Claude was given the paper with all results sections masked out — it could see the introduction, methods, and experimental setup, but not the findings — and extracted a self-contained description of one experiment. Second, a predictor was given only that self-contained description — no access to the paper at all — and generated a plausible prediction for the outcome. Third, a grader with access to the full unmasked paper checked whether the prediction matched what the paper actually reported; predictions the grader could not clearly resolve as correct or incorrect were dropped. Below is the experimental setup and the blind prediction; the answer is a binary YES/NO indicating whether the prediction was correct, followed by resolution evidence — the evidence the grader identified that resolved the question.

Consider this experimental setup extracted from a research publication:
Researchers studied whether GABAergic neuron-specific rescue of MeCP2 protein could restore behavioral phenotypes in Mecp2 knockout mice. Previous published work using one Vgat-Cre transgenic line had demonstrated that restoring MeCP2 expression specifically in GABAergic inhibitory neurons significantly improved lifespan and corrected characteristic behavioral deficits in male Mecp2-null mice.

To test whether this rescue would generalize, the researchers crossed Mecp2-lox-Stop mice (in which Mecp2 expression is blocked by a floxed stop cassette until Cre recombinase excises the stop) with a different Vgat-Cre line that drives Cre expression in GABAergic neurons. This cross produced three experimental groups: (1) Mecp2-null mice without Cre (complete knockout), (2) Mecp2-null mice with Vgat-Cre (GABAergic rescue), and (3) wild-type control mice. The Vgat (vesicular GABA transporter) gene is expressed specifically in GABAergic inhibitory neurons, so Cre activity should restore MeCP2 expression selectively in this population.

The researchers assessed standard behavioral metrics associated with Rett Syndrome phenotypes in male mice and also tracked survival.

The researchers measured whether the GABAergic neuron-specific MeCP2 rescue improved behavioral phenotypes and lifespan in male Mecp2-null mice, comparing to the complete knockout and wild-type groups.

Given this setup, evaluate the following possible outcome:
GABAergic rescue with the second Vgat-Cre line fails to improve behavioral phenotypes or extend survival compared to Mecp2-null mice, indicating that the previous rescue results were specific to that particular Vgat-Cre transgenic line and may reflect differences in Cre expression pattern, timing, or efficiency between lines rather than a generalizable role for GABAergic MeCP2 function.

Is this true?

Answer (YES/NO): YES